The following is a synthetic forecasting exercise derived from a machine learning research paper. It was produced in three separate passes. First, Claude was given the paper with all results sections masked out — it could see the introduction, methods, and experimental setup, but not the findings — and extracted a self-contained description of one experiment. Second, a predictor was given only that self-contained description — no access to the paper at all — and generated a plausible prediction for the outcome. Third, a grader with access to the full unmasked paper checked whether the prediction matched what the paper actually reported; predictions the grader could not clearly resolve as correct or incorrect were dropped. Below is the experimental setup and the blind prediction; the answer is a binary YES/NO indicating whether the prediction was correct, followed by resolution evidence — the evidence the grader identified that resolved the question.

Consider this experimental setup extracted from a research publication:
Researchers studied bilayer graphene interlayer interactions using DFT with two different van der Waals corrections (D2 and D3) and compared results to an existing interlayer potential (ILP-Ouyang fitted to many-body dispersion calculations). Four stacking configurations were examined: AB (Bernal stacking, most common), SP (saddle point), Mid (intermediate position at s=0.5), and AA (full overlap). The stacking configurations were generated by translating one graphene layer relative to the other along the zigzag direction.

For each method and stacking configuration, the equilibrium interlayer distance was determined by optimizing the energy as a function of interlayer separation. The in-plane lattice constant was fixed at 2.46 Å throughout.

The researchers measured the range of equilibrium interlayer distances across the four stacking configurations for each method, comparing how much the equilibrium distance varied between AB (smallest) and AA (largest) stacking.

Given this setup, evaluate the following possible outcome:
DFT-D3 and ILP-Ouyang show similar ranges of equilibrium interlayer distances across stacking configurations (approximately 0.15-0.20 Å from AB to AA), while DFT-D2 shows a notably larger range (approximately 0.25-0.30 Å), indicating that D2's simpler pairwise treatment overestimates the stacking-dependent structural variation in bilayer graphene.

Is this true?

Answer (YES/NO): NO